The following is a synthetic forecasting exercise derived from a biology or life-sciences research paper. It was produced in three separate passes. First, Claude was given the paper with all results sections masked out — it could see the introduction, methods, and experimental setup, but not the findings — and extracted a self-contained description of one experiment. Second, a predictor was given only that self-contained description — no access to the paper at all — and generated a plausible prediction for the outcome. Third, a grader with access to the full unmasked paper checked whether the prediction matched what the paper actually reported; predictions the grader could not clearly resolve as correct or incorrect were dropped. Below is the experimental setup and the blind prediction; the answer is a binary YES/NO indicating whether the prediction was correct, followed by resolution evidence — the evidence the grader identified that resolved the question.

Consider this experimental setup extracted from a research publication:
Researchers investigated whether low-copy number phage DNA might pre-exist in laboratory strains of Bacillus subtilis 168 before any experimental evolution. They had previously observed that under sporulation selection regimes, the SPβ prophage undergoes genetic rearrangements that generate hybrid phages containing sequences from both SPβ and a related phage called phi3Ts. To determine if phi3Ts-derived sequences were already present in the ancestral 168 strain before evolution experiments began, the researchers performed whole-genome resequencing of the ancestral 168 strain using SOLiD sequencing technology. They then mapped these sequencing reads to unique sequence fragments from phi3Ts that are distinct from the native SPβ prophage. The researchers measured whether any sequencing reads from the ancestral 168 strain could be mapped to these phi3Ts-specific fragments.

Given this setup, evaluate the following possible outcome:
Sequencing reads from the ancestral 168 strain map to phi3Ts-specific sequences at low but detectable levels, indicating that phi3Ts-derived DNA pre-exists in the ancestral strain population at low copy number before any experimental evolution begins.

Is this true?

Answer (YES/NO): YES